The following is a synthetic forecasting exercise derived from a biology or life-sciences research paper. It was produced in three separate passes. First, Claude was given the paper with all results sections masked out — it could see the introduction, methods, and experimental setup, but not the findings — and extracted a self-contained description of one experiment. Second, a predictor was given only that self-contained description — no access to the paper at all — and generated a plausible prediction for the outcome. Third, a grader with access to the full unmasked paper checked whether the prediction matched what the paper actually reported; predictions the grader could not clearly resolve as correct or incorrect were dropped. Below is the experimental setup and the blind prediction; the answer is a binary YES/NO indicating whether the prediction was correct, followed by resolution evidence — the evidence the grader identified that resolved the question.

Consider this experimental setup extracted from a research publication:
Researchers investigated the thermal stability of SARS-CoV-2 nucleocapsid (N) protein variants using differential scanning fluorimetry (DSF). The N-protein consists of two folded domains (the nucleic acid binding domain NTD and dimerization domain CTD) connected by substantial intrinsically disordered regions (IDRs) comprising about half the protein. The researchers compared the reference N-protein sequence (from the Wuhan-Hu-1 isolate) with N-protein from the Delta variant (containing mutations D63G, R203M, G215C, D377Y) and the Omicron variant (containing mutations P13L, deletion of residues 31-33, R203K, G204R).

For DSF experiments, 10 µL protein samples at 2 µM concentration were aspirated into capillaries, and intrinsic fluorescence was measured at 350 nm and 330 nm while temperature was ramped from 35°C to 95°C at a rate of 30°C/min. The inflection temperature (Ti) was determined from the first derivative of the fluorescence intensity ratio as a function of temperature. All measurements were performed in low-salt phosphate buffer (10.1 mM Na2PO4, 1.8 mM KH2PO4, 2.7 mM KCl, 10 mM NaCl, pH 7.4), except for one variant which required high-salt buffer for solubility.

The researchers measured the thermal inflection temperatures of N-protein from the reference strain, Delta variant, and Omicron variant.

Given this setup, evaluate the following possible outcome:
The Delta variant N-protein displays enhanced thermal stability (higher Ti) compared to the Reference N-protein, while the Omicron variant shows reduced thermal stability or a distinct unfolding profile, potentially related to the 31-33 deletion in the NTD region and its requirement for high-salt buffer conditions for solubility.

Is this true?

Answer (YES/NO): NO